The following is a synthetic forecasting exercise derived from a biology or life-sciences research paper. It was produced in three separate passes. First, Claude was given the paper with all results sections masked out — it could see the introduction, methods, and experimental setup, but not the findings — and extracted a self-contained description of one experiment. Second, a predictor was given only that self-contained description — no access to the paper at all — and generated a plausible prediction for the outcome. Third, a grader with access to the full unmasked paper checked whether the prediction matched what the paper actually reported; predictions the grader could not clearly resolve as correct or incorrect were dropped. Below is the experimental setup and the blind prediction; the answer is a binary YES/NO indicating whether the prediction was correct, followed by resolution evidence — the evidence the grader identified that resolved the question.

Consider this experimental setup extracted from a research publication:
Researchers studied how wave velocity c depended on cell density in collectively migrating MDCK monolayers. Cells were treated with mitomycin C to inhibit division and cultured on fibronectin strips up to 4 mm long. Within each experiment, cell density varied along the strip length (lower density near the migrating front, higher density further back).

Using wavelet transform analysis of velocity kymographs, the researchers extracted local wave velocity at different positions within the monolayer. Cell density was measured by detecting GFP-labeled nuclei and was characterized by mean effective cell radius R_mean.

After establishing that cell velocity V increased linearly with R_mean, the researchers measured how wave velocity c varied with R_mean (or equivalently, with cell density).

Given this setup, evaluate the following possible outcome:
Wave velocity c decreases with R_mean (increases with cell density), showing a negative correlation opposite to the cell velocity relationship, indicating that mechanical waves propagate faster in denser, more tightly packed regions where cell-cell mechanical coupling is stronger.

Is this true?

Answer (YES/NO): NO